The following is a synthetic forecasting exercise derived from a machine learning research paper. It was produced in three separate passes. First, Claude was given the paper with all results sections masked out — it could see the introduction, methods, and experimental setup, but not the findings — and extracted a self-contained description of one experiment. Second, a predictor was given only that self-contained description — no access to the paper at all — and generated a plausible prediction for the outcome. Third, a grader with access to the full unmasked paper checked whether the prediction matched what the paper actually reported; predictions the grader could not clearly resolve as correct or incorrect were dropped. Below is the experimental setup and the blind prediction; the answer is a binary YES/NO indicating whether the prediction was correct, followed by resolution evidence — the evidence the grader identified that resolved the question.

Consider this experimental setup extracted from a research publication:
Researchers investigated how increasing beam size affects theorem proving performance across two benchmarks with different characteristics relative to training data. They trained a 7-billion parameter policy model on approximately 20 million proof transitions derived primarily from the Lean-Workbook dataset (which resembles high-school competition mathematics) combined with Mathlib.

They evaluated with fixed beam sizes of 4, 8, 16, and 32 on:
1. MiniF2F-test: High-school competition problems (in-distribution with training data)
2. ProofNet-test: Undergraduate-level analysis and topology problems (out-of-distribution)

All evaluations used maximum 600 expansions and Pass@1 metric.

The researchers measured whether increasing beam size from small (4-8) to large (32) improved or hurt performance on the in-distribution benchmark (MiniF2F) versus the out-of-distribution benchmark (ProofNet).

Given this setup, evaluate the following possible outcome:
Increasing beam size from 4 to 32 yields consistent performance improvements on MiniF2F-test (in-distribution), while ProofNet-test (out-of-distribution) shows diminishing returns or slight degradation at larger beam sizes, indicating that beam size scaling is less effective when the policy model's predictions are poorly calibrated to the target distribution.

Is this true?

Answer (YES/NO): NO